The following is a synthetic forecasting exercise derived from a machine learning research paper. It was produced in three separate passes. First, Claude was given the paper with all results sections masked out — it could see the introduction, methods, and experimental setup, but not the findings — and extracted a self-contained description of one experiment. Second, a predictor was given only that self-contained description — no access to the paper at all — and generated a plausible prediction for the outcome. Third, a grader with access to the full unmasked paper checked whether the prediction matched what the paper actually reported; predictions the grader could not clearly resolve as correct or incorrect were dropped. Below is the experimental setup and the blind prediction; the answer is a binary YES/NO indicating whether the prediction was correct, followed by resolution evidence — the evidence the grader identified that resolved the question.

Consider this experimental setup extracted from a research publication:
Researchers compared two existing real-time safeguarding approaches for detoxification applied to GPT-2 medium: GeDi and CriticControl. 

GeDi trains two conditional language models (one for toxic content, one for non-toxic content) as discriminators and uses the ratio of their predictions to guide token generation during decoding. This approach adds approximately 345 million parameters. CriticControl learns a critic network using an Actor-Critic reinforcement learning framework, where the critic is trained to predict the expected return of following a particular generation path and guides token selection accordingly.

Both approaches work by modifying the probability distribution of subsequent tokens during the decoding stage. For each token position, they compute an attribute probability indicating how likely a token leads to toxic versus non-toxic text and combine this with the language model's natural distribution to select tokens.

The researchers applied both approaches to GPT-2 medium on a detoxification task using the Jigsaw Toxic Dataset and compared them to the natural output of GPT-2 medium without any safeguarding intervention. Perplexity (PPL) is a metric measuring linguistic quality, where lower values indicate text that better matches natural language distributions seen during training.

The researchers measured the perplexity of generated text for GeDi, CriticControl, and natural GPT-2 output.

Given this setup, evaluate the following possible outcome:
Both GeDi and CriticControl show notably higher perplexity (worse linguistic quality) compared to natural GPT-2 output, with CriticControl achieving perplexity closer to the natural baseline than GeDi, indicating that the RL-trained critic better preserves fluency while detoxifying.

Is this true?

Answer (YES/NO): NO